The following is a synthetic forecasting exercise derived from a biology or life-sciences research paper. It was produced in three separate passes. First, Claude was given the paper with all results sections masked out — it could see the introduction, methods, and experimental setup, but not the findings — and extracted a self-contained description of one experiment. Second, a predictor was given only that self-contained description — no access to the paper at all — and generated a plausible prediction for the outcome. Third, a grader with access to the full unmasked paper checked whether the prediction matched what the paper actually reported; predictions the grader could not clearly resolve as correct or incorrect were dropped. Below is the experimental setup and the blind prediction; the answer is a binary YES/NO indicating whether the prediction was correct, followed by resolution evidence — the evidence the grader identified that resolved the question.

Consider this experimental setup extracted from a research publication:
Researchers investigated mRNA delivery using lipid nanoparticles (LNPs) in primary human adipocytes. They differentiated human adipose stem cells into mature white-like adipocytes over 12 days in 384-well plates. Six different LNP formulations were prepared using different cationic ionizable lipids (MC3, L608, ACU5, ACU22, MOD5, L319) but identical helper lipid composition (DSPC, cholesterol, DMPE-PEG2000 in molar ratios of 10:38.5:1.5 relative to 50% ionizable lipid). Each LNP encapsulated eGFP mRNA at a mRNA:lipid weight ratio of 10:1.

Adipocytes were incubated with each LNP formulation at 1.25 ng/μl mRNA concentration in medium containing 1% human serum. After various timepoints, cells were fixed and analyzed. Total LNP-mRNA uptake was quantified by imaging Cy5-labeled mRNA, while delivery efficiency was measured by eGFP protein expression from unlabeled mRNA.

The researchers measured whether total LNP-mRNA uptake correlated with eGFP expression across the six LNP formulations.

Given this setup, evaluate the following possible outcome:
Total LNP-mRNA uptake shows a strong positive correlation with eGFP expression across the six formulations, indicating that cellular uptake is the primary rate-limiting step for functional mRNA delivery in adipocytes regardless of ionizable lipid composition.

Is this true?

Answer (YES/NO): NO